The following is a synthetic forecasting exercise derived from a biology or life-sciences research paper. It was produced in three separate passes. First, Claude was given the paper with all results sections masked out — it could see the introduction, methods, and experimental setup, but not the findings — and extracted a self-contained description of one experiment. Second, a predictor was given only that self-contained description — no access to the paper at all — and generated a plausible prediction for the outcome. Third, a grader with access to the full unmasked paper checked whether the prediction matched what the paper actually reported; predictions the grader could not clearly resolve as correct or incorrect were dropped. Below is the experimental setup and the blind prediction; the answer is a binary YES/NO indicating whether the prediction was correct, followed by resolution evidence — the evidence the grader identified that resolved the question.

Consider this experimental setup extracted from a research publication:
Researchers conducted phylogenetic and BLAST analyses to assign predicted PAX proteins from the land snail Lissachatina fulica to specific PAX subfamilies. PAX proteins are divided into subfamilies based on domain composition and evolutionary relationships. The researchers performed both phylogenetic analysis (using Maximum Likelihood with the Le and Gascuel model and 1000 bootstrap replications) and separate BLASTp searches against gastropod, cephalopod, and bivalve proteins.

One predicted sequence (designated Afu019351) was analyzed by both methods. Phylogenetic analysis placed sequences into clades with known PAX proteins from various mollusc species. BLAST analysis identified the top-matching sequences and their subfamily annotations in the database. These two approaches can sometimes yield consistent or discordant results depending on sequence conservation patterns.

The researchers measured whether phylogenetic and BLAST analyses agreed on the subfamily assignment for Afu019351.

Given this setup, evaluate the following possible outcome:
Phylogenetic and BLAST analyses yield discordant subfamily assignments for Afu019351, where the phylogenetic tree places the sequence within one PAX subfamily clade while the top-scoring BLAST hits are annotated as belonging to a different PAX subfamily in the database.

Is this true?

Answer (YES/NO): NO